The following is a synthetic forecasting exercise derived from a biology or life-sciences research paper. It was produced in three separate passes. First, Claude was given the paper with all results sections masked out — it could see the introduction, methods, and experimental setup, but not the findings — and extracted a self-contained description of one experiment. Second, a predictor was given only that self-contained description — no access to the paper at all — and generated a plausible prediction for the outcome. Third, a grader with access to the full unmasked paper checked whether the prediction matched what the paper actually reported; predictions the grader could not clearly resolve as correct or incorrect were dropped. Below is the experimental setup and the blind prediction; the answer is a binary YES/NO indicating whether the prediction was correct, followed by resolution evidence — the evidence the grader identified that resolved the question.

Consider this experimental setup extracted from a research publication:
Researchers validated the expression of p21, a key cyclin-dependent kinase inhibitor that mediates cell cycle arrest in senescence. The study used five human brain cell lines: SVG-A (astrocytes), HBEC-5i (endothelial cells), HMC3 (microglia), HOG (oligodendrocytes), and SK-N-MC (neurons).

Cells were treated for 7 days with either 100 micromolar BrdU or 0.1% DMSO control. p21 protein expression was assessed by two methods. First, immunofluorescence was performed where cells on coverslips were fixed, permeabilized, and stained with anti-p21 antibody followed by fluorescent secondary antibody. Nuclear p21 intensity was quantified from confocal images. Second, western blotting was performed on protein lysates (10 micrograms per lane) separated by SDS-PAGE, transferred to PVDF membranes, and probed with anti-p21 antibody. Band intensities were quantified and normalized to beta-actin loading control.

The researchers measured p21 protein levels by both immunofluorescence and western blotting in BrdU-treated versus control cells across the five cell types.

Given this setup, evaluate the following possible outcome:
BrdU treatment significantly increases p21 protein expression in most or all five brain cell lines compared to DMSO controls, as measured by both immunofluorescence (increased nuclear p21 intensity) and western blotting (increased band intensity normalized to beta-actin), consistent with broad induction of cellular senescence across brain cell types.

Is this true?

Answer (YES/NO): NO